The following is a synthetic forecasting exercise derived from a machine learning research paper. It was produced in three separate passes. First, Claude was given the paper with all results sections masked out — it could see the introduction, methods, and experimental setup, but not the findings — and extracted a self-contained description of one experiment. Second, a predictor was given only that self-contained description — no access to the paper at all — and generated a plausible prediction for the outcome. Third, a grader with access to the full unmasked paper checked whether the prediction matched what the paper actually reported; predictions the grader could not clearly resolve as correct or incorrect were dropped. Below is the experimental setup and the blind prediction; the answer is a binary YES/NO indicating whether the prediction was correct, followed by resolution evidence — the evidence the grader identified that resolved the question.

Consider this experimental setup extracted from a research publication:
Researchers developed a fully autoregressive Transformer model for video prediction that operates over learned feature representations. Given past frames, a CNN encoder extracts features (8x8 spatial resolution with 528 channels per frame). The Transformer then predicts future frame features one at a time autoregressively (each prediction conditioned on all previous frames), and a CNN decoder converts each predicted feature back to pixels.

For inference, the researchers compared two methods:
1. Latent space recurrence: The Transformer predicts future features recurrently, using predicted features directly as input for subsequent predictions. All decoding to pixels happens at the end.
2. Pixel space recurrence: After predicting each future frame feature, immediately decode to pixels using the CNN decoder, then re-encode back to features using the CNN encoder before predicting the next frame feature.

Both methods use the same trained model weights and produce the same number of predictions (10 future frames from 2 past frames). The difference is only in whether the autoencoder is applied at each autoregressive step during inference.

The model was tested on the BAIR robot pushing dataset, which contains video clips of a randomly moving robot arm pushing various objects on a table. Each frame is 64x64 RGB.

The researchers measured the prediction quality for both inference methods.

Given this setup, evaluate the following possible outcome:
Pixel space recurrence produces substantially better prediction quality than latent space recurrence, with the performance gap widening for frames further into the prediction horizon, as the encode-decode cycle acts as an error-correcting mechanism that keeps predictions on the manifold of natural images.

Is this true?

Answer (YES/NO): YES